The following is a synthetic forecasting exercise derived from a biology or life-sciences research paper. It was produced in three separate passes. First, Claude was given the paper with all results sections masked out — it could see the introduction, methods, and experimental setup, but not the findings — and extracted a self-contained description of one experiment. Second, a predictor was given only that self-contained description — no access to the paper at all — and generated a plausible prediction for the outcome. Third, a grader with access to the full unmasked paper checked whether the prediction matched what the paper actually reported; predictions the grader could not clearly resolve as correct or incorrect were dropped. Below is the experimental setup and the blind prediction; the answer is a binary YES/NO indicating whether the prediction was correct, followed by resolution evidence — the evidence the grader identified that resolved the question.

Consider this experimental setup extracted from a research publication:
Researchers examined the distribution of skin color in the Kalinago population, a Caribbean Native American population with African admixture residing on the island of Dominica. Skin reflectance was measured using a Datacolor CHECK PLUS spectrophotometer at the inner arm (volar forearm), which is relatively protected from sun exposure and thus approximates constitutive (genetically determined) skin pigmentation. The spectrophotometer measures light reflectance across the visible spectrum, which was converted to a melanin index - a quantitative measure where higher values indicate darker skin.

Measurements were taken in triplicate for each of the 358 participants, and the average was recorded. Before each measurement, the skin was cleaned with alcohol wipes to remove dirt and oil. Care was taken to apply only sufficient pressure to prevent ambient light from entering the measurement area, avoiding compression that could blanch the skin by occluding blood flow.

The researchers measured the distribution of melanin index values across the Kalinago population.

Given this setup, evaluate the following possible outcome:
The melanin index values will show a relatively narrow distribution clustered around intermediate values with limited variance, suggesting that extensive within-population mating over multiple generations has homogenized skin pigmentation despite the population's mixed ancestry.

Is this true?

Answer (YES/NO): NO